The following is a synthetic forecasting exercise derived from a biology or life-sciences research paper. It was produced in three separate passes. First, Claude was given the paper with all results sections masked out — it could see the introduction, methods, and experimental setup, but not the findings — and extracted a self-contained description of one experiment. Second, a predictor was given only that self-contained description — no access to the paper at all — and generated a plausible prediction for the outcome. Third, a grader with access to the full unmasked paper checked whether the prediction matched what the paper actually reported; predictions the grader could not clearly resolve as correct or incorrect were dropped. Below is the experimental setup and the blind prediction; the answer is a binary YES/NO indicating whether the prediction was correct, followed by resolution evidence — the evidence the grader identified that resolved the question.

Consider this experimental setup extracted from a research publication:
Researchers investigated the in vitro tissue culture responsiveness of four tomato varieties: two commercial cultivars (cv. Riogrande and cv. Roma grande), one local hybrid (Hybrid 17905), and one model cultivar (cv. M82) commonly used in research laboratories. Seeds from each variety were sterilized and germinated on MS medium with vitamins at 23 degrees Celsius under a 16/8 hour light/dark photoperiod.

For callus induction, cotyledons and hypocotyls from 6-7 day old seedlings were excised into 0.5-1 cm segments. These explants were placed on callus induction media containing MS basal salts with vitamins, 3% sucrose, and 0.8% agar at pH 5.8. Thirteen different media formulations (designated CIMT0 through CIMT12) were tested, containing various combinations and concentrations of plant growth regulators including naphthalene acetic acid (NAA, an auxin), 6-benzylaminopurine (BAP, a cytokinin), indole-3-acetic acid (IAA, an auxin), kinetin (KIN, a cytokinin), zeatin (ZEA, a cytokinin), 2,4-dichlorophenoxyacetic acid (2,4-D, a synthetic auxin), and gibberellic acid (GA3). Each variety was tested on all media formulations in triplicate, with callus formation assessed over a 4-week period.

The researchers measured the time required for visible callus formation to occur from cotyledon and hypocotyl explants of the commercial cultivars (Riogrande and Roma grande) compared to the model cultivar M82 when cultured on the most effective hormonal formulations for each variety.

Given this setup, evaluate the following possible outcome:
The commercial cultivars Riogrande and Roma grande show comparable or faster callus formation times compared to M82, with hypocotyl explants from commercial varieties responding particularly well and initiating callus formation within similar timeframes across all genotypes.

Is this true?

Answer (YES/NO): NO